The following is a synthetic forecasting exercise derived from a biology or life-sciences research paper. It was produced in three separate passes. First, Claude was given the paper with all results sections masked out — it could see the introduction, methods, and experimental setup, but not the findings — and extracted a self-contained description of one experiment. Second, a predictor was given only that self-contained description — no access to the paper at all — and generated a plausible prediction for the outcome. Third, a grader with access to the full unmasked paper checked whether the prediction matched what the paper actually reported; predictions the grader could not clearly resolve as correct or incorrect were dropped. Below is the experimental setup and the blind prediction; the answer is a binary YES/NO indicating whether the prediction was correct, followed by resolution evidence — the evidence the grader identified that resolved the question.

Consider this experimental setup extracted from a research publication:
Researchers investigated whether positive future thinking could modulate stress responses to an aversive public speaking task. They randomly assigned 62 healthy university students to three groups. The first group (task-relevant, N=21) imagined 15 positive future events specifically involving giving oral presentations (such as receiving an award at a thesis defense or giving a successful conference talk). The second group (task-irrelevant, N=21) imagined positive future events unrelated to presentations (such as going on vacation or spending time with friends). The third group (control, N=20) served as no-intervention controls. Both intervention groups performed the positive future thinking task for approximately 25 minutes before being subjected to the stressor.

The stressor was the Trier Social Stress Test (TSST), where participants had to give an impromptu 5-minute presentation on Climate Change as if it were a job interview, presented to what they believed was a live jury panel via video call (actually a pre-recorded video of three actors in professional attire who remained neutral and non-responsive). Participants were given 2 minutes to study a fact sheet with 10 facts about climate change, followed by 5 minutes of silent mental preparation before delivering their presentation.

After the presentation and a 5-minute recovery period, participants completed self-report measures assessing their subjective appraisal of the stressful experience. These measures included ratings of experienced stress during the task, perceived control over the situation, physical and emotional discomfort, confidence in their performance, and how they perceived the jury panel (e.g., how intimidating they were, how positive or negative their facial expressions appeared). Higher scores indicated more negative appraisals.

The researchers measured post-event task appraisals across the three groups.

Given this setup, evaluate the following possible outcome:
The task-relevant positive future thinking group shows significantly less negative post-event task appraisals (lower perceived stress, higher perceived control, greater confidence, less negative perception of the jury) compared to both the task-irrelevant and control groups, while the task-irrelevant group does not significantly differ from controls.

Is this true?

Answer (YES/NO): NO